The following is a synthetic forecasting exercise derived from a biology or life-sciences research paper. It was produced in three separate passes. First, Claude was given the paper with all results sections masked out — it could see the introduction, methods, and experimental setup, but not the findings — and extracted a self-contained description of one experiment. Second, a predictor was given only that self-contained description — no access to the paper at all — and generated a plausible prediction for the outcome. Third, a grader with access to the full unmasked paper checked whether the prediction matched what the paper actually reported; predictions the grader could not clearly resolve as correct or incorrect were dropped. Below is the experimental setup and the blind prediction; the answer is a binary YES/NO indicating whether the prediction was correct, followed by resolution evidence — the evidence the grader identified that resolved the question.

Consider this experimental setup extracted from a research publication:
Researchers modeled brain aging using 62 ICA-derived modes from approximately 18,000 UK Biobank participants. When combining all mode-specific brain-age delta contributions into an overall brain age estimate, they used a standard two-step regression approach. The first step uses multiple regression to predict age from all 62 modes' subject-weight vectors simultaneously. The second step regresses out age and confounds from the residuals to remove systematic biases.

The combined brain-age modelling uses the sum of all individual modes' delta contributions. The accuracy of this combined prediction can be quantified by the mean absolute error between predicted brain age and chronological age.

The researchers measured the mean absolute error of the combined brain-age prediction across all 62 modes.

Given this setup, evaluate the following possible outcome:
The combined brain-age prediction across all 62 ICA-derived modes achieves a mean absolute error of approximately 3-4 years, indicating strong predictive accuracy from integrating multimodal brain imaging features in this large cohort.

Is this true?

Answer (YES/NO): YES